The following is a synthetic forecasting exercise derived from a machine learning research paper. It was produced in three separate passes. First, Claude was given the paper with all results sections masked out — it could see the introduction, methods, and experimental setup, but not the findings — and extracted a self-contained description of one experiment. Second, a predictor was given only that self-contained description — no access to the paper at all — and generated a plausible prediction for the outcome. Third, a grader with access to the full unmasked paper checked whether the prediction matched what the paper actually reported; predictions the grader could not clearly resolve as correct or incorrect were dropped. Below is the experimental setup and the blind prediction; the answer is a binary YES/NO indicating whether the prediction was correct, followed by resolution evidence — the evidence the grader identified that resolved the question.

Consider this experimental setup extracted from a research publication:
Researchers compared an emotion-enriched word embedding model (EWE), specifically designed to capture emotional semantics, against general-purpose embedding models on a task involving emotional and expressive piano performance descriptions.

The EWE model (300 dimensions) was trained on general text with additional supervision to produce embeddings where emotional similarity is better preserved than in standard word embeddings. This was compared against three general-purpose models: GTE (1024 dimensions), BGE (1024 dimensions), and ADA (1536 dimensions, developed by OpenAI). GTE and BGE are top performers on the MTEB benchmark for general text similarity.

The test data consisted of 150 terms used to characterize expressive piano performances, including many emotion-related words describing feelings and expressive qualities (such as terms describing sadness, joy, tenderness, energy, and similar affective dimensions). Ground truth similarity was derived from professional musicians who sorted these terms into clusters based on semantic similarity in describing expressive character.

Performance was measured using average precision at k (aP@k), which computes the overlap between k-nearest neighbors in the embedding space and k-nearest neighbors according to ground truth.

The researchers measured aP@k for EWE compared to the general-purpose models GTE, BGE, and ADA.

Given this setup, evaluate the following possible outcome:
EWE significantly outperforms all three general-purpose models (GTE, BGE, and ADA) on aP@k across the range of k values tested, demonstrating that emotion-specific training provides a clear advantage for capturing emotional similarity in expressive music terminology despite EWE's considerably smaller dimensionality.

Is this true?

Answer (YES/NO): NO